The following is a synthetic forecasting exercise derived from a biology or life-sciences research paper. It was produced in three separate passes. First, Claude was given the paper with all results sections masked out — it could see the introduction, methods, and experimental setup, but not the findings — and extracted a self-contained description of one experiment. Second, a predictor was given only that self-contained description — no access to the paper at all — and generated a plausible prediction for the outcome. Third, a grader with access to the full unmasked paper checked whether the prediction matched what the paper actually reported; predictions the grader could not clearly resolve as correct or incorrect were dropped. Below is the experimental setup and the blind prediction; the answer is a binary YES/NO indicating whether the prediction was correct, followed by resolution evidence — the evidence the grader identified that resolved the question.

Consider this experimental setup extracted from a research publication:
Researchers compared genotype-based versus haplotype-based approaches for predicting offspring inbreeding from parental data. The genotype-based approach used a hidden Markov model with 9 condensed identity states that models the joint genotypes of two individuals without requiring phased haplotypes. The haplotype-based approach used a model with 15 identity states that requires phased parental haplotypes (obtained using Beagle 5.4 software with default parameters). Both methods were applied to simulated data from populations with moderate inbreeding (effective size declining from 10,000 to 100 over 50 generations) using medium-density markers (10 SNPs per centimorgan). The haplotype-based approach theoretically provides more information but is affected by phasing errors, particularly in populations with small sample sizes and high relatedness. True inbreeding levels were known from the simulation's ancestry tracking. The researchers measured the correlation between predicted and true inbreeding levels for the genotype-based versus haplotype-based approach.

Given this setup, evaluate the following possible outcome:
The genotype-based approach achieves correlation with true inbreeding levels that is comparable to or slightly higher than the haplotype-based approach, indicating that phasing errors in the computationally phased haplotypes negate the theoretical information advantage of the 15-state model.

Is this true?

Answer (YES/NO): NO